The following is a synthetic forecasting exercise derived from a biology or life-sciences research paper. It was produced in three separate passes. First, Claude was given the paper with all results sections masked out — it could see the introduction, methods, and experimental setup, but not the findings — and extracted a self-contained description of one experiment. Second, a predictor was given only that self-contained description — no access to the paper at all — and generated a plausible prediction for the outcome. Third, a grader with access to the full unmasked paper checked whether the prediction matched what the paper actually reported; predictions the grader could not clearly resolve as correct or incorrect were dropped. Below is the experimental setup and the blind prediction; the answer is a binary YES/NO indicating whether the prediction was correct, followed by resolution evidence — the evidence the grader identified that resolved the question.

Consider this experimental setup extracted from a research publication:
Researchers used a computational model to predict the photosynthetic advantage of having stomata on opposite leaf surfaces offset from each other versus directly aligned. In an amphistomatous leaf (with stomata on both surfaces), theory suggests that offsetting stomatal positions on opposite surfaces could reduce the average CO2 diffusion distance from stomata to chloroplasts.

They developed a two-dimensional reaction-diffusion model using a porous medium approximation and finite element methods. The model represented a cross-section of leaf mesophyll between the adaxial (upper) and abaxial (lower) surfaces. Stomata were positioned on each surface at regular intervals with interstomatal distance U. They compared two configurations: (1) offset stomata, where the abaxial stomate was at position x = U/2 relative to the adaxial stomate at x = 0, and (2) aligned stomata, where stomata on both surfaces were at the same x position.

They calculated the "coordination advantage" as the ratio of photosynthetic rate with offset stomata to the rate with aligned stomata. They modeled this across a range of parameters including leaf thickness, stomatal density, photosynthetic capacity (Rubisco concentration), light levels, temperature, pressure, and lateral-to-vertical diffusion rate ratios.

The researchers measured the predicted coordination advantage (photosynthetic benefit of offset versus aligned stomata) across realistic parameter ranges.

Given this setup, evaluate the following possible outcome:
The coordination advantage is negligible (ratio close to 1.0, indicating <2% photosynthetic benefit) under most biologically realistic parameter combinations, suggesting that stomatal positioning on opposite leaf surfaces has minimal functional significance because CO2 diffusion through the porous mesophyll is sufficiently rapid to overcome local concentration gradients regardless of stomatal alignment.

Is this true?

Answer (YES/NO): YES